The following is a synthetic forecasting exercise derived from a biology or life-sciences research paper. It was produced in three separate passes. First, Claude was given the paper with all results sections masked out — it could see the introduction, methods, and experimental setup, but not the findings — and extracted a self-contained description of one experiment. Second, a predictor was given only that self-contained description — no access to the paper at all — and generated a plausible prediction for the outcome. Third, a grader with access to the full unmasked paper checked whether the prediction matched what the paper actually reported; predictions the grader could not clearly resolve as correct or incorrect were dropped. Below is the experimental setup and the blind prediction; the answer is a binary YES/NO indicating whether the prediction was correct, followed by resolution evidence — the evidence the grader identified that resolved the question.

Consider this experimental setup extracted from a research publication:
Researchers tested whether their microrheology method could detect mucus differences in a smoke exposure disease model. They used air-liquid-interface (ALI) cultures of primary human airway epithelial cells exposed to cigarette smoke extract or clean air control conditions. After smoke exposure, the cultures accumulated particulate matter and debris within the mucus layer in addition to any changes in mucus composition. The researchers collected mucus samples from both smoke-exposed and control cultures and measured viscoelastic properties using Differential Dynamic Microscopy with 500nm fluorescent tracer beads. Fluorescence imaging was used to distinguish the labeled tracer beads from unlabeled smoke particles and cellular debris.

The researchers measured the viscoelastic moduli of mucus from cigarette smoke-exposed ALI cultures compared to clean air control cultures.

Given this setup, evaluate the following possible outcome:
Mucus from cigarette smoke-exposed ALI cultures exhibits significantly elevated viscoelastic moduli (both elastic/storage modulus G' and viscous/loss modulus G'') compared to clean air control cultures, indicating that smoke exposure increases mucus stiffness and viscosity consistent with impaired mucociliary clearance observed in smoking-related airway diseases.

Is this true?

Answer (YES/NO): NO